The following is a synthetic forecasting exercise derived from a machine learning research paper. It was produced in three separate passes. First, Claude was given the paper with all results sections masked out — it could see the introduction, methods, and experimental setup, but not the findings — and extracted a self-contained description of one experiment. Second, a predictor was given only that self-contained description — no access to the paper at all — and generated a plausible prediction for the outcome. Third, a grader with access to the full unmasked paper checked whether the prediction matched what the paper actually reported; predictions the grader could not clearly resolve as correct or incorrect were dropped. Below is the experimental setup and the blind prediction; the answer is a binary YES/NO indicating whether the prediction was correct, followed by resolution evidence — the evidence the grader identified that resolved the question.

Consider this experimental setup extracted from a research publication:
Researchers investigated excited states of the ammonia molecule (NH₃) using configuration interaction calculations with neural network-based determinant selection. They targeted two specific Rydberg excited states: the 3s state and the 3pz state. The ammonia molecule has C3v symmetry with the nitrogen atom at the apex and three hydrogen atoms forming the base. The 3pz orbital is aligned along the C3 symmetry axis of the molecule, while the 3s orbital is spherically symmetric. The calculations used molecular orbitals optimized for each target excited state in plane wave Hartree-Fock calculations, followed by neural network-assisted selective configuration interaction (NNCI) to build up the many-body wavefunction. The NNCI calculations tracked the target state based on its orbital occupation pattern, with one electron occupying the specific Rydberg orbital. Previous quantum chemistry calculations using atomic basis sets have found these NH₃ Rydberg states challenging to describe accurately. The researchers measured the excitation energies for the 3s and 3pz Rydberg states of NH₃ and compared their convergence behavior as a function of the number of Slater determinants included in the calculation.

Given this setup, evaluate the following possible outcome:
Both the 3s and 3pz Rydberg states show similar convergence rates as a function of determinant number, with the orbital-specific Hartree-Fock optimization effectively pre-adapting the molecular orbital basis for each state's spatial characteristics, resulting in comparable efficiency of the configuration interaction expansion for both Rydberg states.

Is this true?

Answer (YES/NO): YES